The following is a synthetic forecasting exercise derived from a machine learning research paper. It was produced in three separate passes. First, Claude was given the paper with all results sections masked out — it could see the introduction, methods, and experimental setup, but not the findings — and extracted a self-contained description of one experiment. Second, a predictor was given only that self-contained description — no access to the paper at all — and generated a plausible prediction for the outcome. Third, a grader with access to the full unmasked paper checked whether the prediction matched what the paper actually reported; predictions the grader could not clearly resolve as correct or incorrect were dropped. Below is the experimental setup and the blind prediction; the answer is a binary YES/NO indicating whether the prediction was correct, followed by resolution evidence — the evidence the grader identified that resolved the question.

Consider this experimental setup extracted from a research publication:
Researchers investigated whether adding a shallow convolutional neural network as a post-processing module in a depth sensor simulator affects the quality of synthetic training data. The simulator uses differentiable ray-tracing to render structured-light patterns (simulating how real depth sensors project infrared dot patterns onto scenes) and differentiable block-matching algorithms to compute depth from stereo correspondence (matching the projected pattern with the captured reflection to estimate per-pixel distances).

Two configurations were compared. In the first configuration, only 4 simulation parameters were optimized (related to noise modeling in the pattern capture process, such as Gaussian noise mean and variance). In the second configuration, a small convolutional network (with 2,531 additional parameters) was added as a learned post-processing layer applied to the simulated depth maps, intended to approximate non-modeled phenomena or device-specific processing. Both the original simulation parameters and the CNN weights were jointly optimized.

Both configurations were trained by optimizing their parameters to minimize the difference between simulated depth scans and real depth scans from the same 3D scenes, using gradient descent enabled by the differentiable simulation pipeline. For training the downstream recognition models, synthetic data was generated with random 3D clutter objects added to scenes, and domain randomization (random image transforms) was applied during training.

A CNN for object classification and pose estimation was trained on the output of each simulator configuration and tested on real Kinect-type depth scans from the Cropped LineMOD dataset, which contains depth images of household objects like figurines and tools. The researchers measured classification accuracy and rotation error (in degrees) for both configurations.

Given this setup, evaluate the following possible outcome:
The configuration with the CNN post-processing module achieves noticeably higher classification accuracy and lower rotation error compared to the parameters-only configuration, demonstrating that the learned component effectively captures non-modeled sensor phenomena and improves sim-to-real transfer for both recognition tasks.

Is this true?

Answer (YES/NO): YES